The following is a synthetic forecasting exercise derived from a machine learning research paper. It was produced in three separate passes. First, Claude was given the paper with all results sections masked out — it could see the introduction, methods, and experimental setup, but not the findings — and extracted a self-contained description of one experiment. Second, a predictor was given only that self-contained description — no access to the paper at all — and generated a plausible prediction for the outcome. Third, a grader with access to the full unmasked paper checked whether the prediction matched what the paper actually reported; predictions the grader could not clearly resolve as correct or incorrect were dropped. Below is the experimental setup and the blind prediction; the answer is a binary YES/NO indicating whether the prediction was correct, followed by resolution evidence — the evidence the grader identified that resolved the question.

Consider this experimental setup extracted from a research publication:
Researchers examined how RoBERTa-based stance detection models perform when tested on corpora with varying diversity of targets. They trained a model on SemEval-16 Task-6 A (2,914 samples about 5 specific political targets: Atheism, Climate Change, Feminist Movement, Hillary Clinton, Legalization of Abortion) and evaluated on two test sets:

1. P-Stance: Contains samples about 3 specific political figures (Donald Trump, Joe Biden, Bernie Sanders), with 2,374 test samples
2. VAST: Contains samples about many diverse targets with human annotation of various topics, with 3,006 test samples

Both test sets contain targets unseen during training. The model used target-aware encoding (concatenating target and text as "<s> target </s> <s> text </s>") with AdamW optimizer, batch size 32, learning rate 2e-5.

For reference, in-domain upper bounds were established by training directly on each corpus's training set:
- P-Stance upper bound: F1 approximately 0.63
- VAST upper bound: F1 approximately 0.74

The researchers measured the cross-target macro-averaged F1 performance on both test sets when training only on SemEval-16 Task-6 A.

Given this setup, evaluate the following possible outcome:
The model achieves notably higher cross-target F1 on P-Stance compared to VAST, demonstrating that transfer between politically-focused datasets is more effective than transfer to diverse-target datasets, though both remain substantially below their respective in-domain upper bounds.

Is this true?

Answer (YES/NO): NO